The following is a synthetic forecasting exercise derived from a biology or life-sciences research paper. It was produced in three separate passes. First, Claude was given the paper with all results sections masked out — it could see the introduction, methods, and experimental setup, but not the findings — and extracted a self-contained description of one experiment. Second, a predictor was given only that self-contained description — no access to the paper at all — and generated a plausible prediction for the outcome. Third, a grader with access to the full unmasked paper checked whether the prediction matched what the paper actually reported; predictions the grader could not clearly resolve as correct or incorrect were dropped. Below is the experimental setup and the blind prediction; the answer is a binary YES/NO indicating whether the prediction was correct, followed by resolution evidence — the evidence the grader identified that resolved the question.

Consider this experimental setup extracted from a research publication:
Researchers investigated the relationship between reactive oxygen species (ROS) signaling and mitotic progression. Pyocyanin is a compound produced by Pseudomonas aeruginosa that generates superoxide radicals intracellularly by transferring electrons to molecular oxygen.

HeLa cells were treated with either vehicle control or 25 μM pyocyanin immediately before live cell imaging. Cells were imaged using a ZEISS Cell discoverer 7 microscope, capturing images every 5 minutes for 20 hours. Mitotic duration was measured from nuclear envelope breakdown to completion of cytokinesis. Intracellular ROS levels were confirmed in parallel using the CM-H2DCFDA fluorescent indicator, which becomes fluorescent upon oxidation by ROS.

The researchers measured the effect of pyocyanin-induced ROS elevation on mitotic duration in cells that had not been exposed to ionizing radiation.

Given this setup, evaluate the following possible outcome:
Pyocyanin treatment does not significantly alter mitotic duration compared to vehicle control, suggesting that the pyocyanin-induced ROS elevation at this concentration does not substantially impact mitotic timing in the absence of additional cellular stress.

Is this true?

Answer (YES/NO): NO